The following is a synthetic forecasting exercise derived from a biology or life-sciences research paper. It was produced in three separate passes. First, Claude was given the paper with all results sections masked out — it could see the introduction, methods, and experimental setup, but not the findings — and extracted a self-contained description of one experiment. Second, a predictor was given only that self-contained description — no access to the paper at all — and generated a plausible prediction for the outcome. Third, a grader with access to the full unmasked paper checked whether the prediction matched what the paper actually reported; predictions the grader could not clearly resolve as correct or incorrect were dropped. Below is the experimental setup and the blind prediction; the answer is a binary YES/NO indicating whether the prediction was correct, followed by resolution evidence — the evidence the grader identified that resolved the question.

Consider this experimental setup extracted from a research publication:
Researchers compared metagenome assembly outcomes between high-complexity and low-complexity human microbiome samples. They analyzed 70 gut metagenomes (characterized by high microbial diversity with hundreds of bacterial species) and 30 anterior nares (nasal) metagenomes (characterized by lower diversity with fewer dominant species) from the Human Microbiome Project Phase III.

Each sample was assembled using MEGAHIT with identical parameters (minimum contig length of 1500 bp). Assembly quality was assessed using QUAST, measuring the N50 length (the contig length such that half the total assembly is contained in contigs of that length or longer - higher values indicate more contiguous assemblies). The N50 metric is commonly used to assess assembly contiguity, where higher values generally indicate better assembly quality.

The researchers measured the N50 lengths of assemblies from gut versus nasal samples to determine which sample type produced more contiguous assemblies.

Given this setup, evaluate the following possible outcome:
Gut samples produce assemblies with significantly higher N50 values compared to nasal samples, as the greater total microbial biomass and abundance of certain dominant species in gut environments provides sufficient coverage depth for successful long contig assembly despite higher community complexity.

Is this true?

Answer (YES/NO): YES